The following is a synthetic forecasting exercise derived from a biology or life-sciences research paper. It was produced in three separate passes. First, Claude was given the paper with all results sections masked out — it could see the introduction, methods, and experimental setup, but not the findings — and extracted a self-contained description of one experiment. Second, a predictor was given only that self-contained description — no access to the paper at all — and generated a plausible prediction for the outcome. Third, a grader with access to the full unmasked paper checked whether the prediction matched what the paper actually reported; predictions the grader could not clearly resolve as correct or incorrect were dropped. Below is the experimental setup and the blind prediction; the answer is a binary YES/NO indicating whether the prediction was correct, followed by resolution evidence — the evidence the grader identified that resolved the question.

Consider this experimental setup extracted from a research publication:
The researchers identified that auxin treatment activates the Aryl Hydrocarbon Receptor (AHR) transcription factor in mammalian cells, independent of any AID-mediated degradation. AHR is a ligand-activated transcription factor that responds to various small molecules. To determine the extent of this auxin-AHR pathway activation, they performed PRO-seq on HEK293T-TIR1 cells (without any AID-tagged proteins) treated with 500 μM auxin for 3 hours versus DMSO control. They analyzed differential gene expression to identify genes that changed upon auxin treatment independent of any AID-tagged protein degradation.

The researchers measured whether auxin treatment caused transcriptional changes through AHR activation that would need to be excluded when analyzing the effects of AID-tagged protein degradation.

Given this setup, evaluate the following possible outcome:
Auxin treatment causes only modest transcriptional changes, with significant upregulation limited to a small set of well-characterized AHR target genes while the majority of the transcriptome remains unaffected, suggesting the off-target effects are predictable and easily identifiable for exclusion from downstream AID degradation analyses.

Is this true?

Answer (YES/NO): YES